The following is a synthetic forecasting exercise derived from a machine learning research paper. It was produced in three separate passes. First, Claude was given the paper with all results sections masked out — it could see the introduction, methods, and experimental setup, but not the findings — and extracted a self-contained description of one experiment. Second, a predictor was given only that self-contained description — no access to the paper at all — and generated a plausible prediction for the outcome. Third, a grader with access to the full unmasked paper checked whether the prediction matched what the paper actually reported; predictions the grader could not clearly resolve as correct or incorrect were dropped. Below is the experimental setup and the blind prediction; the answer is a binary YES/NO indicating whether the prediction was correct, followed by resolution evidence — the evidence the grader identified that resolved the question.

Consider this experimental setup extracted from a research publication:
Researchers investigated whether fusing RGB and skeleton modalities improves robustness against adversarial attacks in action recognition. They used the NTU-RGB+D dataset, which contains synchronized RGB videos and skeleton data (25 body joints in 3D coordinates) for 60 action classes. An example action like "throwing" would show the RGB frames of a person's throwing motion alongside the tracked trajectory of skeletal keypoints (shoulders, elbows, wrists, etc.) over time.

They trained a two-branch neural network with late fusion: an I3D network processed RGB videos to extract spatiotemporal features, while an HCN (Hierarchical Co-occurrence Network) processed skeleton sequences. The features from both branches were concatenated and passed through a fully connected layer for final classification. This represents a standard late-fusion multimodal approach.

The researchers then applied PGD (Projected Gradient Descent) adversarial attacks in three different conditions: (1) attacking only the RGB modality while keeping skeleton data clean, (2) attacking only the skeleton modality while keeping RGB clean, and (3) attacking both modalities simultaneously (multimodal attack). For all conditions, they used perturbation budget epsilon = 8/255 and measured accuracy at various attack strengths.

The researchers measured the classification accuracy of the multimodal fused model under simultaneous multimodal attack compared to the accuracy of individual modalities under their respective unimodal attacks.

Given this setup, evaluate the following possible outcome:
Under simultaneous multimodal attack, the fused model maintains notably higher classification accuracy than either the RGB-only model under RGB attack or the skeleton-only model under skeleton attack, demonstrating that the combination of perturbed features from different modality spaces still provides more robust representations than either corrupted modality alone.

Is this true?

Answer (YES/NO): NO